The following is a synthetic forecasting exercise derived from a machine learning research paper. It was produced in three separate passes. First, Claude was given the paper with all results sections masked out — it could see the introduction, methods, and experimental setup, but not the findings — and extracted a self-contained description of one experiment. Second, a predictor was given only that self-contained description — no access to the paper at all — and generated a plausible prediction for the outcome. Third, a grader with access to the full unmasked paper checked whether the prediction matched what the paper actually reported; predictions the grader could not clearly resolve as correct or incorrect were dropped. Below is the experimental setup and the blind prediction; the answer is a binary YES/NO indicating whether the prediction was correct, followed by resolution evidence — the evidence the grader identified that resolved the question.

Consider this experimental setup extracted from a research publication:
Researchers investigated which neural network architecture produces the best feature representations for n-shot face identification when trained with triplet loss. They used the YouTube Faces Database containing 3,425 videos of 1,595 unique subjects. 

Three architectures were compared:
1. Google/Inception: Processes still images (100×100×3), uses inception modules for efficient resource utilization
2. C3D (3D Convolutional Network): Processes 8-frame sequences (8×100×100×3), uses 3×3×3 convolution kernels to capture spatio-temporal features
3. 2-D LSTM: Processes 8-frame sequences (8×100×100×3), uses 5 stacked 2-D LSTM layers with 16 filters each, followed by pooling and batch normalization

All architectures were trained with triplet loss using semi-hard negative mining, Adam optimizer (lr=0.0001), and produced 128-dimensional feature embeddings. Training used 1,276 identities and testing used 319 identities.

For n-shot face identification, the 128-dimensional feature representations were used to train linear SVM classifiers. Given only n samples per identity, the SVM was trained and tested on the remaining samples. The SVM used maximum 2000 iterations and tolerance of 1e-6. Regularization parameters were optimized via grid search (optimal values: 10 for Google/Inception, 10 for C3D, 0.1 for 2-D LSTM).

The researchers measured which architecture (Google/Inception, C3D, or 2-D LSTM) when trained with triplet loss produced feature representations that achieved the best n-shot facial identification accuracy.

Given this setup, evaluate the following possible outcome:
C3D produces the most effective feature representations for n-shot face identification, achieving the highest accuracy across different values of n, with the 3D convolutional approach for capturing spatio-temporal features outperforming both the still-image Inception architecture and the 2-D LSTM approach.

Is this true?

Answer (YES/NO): NO